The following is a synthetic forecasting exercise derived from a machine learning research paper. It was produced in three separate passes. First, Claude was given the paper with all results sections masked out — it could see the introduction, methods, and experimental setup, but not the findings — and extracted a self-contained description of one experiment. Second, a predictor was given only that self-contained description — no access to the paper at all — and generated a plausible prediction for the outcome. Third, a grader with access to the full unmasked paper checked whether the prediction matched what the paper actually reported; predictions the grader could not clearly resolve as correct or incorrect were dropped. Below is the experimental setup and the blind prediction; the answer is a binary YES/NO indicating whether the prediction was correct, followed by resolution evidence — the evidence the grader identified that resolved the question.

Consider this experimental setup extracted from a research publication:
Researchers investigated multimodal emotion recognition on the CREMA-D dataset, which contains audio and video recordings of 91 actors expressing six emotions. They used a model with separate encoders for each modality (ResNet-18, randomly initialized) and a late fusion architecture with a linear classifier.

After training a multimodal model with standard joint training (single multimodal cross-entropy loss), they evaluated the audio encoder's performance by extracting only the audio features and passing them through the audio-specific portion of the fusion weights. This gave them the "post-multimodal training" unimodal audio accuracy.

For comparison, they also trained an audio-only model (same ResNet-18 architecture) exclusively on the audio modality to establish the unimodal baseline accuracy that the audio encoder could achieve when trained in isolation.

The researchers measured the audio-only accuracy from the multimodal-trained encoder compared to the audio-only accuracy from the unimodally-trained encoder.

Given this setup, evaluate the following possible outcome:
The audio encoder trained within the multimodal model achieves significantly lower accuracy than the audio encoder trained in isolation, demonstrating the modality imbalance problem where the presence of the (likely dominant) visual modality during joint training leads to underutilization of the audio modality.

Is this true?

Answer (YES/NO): NO